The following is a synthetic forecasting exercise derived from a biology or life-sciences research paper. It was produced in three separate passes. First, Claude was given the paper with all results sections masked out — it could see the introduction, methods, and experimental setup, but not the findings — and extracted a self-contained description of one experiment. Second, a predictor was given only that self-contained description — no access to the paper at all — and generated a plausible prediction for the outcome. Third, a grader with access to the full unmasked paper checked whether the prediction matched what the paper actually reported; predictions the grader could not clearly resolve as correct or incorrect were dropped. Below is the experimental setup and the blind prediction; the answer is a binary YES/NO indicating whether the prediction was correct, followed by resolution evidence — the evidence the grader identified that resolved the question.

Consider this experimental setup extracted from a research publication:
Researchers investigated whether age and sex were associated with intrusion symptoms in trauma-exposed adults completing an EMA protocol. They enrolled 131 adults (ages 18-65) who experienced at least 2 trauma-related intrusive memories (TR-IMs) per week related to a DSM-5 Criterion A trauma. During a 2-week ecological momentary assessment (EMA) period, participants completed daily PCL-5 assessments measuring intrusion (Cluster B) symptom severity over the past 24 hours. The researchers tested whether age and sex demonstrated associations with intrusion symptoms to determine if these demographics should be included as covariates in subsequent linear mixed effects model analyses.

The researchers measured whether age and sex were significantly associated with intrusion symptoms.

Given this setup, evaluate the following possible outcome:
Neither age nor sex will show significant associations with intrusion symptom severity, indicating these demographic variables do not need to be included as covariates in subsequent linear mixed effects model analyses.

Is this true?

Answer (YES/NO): YES